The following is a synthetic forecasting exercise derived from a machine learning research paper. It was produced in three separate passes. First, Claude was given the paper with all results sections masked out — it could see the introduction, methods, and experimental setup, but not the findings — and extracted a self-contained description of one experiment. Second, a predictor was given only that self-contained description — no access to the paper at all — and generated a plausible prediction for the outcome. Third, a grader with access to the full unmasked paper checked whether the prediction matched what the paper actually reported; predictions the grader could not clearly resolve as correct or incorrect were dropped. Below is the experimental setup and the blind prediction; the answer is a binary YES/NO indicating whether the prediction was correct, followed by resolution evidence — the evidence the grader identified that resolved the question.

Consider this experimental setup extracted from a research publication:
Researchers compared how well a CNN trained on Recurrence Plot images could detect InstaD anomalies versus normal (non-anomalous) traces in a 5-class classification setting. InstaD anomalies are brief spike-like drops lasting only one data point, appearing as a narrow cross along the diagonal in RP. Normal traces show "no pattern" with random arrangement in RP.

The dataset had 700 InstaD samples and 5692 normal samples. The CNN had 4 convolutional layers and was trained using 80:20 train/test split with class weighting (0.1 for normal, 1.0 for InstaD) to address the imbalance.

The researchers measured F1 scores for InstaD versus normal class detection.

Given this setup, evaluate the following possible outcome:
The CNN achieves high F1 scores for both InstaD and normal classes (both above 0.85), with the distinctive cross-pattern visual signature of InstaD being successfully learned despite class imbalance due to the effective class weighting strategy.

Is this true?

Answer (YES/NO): YES